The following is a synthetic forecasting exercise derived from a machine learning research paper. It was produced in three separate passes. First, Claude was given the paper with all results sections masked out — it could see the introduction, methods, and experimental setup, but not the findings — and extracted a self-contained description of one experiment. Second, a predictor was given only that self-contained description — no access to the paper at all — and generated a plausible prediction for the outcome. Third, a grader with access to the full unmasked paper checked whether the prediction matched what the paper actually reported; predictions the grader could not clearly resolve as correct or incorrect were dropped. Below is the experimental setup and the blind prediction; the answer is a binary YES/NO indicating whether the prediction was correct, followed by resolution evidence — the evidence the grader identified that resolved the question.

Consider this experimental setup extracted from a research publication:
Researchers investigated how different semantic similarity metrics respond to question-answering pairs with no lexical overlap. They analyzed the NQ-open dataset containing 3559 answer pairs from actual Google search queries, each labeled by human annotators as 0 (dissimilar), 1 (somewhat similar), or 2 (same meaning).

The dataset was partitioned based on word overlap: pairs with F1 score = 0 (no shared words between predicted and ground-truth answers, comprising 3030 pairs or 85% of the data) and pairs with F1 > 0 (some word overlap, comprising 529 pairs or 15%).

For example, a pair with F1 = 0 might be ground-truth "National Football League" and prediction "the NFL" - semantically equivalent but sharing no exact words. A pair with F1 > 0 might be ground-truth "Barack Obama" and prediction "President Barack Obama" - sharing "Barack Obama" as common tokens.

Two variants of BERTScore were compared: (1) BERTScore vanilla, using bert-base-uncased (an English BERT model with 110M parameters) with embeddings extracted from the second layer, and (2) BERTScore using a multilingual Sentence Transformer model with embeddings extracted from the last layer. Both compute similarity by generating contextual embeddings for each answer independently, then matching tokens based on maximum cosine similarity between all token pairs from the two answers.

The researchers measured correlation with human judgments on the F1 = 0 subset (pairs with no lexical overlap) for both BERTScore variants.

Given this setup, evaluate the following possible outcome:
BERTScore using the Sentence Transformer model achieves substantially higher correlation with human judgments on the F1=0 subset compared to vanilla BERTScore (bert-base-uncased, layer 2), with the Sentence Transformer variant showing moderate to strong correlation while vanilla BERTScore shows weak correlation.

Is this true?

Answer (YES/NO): NO